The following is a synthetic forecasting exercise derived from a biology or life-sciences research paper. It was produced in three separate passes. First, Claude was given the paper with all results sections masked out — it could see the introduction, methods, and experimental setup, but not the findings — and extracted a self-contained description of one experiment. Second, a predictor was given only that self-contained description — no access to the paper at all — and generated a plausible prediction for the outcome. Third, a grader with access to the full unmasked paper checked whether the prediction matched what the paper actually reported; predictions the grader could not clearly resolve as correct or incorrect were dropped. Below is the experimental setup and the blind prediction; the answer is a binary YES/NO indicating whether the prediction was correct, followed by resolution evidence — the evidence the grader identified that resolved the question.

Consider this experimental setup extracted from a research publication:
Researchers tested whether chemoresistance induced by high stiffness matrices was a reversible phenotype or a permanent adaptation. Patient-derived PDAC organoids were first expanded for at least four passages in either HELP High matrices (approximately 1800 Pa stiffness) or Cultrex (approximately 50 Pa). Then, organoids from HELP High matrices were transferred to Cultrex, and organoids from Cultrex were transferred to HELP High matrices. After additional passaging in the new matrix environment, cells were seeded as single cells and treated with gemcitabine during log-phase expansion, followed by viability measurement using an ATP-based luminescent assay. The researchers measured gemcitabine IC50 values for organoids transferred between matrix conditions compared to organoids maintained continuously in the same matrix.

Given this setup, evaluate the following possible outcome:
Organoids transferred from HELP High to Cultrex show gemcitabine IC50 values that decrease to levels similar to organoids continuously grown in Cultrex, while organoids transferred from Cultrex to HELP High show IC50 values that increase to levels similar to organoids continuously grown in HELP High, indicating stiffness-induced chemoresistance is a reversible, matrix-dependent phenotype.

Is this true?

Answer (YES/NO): NO